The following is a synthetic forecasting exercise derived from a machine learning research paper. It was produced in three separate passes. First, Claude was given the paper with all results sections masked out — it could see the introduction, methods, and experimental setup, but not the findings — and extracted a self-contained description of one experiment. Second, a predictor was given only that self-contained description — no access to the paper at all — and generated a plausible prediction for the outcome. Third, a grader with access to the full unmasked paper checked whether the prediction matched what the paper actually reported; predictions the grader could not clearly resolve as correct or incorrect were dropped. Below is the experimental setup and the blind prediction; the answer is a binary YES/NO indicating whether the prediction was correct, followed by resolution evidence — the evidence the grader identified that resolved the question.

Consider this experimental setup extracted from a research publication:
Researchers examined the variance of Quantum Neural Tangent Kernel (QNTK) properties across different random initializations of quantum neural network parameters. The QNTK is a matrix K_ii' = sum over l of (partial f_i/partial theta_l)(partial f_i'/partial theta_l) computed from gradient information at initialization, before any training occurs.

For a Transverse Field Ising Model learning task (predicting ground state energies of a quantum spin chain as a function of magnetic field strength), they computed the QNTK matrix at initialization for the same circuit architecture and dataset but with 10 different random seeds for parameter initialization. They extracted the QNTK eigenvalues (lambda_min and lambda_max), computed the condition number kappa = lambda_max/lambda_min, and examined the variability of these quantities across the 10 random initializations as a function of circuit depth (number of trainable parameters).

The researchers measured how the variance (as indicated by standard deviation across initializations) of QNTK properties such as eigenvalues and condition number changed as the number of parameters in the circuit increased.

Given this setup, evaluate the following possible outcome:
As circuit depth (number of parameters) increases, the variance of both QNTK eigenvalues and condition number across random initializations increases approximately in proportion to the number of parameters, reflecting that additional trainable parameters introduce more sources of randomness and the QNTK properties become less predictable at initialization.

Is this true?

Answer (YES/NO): NO